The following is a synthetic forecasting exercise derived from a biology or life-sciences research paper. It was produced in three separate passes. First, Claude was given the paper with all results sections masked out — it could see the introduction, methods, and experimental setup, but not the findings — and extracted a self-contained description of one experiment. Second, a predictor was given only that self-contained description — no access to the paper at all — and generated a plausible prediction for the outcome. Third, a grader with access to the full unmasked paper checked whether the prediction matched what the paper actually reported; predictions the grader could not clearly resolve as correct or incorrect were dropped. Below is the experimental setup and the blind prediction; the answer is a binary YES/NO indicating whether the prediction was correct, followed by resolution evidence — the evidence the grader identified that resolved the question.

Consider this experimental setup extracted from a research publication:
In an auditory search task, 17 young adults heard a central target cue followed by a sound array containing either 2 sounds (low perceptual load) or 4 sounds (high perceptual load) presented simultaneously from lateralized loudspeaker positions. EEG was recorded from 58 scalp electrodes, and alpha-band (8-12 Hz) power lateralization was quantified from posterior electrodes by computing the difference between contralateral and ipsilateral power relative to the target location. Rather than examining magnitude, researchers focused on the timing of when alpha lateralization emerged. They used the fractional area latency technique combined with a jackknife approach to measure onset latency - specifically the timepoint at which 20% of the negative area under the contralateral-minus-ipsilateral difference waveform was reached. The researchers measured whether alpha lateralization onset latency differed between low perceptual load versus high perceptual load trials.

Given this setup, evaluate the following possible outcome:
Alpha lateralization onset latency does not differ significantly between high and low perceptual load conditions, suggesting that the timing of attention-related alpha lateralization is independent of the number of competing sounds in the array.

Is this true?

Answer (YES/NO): NO